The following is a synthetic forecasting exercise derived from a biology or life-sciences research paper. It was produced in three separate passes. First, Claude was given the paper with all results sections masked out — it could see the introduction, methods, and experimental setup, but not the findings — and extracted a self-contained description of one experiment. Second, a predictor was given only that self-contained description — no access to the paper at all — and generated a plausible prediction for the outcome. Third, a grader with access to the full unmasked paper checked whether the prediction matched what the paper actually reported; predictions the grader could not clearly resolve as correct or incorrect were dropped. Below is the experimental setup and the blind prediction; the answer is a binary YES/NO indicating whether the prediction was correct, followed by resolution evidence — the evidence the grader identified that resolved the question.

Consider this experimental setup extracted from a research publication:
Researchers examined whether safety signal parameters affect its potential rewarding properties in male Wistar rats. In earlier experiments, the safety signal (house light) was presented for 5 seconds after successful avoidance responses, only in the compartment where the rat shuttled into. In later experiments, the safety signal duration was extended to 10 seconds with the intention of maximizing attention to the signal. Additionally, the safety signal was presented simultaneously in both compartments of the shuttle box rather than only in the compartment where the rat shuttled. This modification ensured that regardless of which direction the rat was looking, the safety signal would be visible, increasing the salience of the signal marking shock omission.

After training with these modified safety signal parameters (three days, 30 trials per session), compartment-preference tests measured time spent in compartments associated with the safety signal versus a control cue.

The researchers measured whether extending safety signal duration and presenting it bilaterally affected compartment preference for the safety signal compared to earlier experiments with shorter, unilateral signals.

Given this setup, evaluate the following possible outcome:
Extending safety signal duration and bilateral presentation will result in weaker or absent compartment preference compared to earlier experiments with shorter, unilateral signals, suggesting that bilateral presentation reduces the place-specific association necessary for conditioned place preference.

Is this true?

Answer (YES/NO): NO